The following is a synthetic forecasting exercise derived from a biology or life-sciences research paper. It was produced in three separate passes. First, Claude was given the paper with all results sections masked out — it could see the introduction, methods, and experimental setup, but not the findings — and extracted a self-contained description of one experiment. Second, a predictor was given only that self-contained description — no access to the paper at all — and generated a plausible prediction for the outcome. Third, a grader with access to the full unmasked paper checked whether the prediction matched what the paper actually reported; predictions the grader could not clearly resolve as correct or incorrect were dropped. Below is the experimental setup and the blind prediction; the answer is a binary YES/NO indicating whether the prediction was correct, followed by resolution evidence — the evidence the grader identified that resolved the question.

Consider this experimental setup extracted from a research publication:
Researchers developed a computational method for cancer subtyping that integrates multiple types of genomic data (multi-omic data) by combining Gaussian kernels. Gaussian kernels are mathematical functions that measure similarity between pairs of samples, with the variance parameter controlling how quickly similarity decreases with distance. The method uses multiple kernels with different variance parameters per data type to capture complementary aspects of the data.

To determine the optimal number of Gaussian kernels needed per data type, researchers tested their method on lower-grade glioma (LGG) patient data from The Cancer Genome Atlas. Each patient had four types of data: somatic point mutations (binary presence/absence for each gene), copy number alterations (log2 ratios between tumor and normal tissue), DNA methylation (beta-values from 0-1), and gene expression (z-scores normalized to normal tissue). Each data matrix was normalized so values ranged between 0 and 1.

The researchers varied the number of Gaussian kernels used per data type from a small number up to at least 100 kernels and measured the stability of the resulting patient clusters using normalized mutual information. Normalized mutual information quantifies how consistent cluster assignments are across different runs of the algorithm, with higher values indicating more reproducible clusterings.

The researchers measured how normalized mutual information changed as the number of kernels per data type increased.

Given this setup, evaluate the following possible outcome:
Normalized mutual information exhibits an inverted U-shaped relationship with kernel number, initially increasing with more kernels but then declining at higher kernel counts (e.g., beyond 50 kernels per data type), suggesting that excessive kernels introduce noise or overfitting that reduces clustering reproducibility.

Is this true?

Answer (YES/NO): NO